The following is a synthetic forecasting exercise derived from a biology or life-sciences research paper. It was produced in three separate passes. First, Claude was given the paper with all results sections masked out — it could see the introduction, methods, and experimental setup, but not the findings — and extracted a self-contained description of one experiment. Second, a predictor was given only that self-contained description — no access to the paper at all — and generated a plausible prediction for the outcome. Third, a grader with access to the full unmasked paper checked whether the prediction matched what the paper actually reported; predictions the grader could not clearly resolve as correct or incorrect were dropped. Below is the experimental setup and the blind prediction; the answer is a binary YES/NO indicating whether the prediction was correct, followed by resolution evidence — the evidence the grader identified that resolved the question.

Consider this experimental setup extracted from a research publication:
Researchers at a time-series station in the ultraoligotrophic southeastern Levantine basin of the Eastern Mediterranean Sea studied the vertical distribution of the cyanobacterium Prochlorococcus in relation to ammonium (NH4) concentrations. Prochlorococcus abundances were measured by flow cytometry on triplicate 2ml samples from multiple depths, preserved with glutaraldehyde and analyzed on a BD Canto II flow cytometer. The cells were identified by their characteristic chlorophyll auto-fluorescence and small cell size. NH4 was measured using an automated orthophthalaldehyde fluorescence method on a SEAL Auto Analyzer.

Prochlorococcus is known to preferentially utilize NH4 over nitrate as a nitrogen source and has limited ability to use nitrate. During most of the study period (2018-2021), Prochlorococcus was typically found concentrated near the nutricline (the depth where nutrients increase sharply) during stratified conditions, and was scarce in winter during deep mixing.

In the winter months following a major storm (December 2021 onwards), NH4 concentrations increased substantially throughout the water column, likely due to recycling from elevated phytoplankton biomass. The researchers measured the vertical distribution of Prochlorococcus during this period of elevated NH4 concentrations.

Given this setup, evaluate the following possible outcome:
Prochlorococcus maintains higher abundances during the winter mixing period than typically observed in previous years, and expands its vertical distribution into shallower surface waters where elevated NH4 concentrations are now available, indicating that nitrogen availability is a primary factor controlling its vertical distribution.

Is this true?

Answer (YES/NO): NO